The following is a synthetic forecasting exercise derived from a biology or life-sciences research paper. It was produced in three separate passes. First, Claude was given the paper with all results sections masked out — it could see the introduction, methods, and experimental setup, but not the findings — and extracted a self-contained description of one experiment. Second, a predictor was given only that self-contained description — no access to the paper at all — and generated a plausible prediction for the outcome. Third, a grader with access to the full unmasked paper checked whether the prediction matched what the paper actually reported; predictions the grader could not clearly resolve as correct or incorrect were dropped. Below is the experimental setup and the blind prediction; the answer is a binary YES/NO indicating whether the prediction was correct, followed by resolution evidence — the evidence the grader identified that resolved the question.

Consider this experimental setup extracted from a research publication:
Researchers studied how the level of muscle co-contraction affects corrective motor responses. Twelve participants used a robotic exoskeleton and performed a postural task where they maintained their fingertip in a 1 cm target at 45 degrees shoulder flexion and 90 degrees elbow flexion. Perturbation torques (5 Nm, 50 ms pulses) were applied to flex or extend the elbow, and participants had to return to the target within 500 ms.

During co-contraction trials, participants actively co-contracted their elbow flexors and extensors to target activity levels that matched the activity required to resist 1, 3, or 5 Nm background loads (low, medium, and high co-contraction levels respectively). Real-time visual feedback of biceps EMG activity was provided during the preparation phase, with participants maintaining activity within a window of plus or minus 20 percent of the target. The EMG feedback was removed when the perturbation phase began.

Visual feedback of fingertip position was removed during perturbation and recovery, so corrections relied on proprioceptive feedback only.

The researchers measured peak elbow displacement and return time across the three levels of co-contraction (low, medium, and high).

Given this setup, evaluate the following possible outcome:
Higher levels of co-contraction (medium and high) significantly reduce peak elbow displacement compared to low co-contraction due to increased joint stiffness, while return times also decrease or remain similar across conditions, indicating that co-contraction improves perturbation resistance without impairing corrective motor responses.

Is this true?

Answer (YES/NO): NO